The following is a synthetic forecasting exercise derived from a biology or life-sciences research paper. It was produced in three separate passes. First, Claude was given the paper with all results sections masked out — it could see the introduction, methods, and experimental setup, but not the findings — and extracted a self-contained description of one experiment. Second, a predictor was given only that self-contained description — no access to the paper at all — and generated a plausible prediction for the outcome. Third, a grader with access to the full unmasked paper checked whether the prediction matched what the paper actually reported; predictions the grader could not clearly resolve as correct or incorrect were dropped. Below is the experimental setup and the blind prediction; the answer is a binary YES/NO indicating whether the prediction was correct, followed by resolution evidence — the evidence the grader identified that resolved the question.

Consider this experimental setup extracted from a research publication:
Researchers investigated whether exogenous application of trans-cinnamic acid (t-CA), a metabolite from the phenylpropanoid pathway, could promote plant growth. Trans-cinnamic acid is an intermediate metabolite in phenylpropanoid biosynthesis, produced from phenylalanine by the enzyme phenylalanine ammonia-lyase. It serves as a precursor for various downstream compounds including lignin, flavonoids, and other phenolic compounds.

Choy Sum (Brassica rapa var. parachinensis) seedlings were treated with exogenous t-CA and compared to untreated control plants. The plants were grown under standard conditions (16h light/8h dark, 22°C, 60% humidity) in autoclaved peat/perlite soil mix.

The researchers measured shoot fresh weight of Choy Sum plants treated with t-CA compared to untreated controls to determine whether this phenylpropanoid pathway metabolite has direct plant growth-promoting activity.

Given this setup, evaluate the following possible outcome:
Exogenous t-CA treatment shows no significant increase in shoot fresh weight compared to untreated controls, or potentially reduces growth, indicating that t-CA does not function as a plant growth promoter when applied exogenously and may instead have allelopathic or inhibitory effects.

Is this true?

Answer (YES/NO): NO